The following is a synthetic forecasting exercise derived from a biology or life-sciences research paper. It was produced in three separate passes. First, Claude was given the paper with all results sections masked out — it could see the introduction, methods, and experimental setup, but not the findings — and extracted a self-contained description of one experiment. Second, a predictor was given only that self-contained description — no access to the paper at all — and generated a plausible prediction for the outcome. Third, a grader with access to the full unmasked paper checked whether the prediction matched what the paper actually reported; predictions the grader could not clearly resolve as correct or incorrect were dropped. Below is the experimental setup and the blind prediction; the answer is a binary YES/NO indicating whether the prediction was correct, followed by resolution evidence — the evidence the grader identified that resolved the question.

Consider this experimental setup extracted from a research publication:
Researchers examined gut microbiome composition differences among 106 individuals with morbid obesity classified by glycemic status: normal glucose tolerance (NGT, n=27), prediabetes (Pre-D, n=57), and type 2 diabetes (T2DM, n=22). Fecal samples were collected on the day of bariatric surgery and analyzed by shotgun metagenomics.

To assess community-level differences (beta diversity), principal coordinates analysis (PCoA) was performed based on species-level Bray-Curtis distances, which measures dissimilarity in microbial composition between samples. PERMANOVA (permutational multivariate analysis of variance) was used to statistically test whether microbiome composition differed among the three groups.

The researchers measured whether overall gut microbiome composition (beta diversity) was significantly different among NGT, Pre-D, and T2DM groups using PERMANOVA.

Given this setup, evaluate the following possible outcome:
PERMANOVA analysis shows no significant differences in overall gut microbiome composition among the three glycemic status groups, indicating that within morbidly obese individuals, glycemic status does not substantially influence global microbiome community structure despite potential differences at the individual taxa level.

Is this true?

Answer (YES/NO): NO